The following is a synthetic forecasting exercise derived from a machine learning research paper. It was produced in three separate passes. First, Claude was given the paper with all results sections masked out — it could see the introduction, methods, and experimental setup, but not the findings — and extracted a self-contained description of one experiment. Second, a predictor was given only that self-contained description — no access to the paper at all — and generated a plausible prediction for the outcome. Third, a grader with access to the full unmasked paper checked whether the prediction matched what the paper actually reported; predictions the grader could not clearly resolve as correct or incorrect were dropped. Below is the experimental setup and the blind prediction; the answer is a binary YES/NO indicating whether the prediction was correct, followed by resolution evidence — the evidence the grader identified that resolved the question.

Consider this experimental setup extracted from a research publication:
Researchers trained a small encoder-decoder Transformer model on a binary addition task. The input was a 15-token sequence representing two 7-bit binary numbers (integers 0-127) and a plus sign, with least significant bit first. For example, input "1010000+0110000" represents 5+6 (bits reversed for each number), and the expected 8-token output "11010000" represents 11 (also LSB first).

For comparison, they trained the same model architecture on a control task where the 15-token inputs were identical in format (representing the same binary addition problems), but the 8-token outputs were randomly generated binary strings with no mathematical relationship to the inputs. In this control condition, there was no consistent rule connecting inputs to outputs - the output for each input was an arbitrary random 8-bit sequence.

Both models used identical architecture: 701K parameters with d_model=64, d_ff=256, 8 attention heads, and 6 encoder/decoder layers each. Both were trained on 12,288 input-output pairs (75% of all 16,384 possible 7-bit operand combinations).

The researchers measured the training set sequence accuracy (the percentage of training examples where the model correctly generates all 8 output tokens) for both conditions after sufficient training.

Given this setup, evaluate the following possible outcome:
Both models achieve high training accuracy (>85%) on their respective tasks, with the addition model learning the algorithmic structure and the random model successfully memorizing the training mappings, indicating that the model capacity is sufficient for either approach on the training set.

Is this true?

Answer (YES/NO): YES